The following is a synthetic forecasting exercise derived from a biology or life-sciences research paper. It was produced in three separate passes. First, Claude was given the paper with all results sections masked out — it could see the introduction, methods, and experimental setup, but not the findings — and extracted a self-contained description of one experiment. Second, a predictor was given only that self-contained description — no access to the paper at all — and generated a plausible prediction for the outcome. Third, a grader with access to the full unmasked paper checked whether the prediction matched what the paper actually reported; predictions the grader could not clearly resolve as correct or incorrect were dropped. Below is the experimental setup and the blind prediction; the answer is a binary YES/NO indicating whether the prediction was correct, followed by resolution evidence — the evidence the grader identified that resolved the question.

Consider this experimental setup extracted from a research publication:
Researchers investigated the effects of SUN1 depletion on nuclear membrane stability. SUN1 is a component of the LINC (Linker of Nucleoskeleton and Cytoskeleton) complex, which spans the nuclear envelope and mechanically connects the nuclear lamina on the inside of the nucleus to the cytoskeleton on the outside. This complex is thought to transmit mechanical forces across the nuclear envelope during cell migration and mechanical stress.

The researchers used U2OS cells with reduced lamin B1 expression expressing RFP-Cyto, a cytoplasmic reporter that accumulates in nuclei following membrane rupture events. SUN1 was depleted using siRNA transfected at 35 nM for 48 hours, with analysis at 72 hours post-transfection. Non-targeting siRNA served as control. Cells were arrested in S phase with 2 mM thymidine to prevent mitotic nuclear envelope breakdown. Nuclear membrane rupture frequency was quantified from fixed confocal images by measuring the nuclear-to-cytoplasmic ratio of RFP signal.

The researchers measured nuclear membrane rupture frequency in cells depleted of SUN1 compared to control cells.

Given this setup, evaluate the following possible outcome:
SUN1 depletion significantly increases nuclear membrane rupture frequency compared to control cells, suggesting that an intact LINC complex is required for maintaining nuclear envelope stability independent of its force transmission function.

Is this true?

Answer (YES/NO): NO